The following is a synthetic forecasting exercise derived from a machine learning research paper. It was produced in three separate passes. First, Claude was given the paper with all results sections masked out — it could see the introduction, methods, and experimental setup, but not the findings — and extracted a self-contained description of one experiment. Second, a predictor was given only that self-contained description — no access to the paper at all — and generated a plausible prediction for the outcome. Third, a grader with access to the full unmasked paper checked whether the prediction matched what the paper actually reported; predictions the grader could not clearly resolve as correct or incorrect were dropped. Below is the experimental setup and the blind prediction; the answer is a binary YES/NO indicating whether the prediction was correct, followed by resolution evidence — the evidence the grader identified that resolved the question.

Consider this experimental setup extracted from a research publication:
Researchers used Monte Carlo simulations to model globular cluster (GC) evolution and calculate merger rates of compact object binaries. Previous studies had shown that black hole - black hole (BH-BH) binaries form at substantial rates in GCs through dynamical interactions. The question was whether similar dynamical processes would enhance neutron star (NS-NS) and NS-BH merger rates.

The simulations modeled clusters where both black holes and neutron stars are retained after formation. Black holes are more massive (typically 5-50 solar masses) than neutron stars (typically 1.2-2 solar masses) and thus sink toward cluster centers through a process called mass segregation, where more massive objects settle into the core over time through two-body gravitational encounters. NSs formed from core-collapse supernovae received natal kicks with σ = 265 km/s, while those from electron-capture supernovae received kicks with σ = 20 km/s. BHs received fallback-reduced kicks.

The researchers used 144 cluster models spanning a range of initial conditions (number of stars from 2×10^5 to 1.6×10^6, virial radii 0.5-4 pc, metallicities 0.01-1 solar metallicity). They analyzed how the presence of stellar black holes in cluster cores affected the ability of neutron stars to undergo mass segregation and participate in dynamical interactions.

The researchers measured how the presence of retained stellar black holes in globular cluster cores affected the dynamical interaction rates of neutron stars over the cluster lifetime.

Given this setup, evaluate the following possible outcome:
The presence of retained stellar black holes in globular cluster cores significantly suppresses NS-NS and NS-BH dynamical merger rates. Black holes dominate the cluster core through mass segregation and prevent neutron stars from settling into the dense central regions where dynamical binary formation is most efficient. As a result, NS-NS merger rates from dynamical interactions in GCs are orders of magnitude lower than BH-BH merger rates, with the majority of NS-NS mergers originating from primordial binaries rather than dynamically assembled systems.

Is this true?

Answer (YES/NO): YES